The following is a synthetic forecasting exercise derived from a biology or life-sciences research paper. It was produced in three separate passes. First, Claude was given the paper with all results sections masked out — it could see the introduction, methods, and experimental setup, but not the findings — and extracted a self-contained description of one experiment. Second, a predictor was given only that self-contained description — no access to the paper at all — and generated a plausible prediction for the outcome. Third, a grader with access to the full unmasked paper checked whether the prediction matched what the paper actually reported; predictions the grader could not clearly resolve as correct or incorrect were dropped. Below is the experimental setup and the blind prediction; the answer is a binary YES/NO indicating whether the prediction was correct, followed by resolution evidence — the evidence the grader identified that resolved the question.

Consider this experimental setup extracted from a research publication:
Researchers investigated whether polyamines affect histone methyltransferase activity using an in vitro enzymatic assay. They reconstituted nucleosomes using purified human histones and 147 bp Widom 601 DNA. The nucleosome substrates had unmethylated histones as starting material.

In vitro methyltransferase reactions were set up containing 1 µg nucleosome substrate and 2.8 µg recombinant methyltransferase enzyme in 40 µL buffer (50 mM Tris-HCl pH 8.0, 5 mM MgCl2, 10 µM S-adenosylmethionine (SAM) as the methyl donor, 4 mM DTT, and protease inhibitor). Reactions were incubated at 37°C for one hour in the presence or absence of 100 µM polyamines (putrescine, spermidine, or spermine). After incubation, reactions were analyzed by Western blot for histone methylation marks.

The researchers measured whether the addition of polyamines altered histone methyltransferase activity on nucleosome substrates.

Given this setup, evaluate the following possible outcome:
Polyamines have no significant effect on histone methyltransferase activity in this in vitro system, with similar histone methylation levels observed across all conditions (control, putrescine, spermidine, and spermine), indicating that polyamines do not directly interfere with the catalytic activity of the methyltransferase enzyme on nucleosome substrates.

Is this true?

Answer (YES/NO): NO